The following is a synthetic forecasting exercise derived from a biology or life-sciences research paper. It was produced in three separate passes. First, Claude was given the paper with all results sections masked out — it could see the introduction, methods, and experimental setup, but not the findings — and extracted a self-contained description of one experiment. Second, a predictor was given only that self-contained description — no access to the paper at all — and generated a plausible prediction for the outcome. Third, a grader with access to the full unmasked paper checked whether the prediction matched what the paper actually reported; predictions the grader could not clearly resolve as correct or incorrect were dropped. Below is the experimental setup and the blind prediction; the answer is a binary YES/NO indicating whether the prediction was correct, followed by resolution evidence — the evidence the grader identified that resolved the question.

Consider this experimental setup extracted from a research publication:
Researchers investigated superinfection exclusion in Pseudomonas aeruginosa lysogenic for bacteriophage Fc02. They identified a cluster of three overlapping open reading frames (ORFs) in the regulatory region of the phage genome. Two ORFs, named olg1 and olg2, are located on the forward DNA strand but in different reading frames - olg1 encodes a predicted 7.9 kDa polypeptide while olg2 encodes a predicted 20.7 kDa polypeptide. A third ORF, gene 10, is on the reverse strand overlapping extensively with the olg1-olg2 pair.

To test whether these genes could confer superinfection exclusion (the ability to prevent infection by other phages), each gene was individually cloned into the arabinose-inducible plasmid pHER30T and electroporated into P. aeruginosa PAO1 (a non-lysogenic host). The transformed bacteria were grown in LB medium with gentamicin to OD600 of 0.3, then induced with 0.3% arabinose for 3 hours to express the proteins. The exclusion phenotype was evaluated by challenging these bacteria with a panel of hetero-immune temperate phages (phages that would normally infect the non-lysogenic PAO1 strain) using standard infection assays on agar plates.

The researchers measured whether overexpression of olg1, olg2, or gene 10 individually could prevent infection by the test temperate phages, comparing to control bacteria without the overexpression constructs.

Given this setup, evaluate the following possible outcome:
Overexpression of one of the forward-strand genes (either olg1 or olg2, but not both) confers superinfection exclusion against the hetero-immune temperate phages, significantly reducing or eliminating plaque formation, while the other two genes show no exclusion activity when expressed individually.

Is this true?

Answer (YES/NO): NO